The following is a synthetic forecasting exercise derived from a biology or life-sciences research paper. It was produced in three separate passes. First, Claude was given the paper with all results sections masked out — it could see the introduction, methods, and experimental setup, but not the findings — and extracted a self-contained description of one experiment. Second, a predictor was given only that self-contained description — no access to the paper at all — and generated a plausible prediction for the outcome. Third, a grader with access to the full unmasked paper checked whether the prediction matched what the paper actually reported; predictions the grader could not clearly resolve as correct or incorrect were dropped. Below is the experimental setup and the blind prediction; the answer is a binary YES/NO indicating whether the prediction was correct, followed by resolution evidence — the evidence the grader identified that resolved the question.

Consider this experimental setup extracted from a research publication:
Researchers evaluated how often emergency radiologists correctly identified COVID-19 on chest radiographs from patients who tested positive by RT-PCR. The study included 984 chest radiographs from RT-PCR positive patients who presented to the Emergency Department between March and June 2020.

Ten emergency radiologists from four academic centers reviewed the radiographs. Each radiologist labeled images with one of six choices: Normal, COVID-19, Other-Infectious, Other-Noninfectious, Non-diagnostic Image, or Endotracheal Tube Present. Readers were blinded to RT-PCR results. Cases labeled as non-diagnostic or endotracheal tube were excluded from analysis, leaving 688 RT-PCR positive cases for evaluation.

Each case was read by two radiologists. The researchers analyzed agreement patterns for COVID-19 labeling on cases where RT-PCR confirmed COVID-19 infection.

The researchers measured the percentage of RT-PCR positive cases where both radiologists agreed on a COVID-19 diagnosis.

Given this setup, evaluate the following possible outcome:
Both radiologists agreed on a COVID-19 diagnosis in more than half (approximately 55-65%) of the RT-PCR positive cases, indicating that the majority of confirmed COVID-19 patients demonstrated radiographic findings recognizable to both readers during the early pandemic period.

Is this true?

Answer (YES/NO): NO